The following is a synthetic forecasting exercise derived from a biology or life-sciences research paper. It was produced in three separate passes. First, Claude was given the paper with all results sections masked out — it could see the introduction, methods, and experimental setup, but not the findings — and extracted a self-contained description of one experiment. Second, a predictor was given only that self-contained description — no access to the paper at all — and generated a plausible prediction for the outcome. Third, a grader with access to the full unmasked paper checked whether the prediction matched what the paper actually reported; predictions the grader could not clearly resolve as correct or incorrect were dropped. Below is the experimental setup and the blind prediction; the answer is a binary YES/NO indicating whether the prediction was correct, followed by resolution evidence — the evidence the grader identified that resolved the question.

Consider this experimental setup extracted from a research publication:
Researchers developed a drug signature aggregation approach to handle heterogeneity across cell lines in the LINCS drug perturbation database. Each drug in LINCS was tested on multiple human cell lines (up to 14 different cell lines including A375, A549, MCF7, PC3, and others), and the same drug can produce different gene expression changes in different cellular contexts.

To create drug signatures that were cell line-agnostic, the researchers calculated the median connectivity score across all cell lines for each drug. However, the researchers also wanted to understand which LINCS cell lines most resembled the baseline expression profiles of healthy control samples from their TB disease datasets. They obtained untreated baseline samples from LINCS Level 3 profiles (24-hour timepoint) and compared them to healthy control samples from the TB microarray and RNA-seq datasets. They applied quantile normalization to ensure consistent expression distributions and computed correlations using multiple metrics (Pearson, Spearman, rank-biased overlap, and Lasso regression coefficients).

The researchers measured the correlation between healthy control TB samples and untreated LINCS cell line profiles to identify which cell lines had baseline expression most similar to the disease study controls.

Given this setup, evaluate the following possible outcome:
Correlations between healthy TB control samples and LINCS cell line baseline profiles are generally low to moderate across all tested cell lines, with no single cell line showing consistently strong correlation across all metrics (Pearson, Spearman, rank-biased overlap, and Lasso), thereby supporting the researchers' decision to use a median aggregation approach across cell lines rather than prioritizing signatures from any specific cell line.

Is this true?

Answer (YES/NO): YES